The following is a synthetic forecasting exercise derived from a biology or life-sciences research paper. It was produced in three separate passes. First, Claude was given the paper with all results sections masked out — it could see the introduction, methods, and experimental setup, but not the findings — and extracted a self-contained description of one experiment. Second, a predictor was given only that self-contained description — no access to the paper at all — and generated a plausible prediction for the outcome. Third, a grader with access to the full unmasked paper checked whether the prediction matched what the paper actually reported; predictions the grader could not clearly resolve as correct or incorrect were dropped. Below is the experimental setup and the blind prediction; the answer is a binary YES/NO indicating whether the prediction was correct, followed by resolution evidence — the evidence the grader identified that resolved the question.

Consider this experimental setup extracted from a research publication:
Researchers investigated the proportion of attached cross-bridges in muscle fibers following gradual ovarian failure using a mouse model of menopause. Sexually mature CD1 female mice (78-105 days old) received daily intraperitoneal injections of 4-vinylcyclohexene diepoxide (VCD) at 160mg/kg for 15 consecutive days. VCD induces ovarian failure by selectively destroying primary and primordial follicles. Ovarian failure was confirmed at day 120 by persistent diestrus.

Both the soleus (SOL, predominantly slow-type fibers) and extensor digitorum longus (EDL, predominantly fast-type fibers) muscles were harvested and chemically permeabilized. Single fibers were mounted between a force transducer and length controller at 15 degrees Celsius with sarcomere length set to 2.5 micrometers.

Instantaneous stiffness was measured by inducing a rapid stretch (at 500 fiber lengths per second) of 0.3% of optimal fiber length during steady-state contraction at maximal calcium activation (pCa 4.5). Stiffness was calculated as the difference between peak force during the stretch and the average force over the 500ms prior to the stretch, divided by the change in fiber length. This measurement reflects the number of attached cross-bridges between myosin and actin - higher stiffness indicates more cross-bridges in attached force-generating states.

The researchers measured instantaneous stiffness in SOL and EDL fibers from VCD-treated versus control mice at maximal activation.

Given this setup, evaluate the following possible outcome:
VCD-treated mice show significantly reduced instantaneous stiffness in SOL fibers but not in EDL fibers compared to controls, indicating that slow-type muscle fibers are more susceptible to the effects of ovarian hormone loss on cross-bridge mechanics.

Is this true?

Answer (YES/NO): NO